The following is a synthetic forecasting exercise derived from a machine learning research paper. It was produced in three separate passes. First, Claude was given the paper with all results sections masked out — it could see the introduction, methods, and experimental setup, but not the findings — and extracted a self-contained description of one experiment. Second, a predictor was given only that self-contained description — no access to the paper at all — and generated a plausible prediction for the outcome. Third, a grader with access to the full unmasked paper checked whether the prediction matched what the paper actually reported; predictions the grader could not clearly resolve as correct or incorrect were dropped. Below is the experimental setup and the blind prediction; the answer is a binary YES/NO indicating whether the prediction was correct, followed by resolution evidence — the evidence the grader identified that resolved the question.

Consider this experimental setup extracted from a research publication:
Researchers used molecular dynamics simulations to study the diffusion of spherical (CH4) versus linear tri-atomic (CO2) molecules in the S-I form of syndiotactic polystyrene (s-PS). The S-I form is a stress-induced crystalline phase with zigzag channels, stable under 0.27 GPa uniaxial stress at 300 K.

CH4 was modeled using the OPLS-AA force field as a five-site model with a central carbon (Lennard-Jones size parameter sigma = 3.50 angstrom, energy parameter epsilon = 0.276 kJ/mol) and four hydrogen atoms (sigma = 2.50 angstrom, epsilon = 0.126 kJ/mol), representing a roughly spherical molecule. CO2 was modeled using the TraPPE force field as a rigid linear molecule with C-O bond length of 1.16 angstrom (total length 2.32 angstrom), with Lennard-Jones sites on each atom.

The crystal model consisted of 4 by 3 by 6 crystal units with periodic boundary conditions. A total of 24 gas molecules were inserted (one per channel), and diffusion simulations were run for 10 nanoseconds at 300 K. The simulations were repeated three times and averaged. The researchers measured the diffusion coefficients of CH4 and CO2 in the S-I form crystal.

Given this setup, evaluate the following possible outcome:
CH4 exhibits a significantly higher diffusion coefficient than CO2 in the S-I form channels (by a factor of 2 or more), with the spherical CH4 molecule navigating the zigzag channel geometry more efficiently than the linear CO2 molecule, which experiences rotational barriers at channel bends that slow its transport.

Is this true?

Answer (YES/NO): NO